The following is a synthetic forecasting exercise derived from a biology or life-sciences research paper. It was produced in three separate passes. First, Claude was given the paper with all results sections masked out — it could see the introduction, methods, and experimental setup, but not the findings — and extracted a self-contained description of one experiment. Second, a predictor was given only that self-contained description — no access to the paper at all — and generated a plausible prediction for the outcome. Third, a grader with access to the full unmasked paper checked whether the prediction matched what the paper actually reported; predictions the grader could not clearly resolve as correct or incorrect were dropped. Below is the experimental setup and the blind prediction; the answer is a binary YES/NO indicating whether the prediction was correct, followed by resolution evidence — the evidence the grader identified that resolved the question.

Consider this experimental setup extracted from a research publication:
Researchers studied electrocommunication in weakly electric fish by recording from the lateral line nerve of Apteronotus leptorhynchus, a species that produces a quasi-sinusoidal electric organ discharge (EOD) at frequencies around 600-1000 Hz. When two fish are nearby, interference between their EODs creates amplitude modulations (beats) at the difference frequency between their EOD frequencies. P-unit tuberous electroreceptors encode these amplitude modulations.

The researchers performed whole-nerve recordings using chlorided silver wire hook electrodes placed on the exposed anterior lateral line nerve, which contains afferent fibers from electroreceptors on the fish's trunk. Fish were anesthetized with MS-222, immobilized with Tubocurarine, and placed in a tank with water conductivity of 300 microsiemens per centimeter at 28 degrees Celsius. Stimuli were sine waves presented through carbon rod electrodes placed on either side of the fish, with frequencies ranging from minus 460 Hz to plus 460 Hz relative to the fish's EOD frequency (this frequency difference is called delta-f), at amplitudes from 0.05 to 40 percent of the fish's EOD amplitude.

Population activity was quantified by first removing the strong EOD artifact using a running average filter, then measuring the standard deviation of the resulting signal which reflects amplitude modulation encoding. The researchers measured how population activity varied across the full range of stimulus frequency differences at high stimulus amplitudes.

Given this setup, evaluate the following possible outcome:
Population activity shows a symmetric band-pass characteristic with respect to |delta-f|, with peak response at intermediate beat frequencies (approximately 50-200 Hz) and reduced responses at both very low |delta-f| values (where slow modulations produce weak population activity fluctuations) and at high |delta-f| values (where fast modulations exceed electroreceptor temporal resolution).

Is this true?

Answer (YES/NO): NO